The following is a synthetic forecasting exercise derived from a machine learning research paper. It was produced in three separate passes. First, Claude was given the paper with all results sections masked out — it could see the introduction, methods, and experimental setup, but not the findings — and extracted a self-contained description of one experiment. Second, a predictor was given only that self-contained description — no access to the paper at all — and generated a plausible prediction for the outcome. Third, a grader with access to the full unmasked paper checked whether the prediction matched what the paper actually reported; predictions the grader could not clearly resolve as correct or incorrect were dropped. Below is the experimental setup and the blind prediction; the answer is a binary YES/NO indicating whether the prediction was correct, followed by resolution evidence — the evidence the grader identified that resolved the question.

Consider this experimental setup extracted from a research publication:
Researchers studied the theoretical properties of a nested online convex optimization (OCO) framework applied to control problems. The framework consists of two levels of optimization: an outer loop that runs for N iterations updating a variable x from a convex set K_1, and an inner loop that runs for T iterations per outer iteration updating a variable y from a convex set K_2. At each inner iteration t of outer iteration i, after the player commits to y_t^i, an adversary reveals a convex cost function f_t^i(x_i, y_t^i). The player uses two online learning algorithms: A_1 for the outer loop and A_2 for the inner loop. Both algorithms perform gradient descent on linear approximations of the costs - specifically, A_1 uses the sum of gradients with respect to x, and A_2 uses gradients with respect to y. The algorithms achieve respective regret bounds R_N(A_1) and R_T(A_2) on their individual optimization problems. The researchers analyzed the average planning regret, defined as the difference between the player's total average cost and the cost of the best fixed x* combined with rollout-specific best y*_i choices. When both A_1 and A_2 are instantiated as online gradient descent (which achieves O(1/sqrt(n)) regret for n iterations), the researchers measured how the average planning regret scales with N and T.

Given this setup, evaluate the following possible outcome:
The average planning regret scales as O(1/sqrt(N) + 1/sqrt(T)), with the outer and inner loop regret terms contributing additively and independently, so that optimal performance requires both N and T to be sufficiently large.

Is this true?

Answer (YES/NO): YES